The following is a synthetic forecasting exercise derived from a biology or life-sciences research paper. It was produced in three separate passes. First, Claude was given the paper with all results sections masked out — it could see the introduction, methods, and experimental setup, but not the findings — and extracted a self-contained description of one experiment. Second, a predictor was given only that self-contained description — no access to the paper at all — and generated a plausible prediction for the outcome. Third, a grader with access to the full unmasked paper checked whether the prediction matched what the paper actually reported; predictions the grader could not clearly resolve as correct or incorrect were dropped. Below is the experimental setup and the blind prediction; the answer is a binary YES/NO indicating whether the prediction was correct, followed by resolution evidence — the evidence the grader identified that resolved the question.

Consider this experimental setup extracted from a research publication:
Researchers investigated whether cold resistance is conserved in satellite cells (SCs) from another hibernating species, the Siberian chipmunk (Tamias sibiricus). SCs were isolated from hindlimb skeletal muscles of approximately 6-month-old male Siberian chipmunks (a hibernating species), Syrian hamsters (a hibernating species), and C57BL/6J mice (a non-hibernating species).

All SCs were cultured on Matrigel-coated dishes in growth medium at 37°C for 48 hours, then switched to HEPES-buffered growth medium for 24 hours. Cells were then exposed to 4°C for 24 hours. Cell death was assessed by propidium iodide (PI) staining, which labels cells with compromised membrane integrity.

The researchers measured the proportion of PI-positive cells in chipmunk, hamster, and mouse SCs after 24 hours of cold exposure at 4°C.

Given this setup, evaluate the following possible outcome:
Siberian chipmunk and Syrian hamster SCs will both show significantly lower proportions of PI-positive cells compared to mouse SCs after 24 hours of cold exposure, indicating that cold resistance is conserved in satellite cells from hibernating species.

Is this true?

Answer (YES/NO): YES